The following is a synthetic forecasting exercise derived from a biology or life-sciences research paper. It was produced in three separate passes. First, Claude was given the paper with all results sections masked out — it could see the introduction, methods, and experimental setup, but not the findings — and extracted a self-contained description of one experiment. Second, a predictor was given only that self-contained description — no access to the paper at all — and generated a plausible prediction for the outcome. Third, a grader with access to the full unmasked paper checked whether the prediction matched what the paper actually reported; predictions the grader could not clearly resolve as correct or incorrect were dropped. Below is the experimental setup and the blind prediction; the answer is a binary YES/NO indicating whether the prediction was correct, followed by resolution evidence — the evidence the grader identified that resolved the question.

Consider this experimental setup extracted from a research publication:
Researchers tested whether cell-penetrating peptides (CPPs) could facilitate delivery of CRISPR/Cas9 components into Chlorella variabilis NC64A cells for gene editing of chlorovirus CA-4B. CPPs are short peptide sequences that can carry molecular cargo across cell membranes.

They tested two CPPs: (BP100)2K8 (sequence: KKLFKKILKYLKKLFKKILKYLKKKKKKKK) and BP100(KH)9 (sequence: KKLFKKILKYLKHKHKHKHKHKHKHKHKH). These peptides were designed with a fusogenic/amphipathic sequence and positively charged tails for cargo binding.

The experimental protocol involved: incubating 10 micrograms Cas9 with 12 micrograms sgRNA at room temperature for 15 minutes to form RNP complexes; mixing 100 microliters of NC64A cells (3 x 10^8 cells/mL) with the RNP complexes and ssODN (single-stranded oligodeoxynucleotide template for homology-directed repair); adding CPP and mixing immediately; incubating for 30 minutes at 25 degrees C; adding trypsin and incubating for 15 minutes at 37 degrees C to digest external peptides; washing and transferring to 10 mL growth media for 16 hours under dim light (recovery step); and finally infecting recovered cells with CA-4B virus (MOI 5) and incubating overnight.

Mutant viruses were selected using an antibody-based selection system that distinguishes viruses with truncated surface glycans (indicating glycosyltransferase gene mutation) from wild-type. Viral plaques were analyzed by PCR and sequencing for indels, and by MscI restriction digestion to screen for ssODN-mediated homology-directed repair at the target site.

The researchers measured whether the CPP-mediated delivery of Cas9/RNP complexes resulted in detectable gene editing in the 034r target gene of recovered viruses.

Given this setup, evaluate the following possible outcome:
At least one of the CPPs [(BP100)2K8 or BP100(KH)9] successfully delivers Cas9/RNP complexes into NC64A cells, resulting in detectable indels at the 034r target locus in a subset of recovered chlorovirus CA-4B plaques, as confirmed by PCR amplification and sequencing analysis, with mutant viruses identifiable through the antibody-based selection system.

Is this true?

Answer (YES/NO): NO